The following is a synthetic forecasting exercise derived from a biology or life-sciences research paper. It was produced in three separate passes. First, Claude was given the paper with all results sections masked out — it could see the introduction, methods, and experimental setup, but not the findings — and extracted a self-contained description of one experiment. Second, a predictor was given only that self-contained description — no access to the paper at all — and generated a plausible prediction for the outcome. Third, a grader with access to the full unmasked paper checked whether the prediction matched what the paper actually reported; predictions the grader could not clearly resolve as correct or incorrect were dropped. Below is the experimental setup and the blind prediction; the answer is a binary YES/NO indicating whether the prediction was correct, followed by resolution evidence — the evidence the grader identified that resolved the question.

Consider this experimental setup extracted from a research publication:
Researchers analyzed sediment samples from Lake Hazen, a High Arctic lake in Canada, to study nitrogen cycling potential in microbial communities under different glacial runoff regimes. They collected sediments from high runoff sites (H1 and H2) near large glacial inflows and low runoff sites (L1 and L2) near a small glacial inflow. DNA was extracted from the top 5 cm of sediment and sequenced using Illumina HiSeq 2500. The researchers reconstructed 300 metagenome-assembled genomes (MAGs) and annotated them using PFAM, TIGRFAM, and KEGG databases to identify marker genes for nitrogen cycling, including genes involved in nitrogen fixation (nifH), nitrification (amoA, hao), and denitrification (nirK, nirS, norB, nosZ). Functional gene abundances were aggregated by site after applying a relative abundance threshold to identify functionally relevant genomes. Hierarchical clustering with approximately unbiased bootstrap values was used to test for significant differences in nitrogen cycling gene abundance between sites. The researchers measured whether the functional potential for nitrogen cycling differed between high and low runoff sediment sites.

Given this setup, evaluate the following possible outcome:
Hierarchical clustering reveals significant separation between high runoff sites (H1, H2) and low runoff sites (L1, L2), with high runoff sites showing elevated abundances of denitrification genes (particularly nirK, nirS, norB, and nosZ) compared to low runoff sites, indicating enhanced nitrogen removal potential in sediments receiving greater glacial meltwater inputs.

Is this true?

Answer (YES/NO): NO